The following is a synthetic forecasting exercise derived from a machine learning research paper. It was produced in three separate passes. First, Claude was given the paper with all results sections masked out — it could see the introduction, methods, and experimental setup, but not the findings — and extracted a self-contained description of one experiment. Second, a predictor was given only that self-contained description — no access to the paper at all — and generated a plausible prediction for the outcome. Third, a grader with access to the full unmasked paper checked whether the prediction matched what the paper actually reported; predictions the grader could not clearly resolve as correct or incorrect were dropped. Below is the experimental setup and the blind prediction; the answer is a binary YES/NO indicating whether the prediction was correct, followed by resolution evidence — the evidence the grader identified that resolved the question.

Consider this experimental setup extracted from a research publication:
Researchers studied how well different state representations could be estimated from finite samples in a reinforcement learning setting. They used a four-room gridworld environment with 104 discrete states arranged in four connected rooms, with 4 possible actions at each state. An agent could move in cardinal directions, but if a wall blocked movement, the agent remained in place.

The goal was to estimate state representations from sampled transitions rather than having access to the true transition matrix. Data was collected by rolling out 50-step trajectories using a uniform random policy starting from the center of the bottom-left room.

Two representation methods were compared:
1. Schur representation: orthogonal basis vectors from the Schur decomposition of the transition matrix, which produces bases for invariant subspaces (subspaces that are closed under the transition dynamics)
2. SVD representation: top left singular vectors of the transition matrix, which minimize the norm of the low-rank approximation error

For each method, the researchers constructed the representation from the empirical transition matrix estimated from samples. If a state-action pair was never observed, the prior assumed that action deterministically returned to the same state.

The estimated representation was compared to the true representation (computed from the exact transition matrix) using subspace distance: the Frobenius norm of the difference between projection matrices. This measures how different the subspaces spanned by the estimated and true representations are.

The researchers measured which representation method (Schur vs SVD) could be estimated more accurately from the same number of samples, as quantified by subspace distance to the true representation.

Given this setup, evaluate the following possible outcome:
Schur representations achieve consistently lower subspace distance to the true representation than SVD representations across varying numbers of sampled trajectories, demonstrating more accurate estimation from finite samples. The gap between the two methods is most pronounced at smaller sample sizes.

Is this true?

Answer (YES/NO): NO